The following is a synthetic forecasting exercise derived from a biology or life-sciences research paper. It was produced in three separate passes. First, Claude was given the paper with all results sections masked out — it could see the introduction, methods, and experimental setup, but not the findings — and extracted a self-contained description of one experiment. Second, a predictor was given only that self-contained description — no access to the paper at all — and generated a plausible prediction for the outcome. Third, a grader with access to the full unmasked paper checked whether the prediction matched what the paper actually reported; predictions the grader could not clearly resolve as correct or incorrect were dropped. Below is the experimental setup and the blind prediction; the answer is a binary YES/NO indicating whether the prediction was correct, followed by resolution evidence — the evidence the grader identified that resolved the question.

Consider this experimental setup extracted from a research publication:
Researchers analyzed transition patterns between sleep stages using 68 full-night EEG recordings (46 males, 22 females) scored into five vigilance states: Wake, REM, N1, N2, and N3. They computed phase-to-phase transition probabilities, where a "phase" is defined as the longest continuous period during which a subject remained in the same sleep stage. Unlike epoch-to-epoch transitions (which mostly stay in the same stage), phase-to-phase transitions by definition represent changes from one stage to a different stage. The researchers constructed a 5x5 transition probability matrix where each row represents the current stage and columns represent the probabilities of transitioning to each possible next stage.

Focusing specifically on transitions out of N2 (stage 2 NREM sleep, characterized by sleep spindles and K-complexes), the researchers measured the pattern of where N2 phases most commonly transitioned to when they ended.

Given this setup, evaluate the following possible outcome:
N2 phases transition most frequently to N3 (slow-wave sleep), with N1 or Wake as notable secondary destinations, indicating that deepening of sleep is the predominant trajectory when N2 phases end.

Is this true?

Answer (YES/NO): NO